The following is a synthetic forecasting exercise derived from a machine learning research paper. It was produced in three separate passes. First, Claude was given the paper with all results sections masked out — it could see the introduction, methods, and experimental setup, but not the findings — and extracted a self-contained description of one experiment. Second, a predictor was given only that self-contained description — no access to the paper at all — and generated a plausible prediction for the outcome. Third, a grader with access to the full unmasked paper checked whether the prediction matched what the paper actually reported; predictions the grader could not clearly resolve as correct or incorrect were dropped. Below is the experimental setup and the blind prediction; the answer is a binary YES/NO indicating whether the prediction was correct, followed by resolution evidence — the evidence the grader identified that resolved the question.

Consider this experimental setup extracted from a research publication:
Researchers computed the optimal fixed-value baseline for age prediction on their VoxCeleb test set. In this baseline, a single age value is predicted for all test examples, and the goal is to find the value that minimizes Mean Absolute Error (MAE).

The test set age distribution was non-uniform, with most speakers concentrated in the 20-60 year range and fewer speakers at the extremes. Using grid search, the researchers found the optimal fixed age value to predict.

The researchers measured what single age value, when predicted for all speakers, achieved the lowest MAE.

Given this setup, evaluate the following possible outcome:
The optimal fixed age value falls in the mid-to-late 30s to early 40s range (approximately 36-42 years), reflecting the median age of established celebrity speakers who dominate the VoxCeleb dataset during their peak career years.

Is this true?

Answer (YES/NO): YES